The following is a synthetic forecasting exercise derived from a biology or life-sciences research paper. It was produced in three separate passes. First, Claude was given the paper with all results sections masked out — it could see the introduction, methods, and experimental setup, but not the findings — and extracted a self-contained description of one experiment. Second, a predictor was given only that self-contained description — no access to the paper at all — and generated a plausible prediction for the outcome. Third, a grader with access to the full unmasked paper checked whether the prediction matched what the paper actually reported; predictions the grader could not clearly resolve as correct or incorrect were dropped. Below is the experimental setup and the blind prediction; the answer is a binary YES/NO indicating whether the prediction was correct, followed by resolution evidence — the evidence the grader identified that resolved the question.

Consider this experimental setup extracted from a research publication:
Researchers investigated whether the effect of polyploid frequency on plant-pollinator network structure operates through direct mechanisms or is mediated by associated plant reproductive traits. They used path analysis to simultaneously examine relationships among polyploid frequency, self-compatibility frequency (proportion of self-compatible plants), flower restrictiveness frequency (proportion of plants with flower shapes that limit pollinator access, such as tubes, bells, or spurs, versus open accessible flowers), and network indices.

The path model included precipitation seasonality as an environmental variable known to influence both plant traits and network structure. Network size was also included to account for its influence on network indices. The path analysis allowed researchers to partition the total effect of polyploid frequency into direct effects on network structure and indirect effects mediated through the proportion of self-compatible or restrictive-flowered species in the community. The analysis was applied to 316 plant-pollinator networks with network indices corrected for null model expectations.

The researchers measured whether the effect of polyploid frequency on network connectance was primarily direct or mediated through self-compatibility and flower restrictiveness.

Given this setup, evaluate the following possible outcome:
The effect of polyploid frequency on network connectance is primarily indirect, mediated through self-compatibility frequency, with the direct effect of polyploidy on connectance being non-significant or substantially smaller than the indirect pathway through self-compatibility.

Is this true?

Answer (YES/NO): NO